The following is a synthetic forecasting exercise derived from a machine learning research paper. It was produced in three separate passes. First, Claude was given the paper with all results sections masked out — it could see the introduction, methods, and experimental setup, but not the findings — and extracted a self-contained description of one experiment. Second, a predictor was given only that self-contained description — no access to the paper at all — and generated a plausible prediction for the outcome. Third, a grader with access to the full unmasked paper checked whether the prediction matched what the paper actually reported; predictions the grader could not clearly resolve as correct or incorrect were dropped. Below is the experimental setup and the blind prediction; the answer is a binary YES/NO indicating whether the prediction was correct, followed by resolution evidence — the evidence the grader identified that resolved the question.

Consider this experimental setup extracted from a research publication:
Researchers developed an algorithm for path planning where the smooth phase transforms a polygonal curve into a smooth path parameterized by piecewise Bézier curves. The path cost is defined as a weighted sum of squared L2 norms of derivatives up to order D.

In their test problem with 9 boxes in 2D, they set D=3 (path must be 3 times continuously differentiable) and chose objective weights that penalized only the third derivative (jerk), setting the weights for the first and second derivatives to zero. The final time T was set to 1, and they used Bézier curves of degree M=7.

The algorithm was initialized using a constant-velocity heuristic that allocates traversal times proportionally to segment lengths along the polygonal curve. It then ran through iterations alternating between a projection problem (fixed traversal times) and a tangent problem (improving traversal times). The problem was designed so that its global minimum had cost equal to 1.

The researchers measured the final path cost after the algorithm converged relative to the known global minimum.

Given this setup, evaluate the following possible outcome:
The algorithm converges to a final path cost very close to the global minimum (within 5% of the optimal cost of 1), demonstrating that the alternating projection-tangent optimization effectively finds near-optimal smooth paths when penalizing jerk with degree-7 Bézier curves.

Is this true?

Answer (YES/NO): YES